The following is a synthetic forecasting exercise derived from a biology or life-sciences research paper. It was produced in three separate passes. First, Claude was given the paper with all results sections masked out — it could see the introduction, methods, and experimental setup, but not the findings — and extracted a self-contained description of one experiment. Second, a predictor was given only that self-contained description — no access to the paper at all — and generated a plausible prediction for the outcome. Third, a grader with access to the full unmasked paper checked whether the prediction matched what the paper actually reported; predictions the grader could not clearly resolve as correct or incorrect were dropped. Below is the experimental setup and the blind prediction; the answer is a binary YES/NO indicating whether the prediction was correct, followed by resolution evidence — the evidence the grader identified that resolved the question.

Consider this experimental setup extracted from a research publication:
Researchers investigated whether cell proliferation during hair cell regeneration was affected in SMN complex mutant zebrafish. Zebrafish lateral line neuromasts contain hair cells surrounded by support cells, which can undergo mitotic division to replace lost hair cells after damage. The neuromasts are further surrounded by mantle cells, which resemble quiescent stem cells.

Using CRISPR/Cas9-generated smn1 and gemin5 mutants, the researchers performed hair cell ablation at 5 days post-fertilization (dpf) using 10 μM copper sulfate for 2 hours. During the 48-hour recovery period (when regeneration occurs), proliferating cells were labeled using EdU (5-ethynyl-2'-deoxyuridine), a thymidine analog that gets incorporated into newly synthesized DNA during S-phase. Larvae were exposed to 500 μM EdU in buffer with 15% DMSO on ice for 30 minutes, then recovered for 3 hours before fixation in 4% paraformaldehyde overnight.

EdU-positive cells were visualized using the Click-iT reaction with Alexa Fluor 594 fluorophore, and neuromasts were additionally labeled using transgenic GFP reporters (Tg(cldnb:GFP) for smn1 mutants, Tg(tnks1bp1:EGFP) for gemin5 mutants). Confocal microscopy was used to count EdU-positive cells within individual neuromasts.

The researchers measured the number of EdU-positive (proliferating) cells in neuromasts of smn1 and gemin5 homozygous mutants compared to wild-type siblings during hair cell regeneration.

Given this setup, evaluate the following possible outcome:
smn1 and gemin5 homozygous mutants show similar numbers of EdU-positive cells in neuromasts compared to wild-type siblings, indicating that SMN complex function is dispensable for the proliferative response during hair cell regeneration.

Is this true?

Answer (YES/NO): NO